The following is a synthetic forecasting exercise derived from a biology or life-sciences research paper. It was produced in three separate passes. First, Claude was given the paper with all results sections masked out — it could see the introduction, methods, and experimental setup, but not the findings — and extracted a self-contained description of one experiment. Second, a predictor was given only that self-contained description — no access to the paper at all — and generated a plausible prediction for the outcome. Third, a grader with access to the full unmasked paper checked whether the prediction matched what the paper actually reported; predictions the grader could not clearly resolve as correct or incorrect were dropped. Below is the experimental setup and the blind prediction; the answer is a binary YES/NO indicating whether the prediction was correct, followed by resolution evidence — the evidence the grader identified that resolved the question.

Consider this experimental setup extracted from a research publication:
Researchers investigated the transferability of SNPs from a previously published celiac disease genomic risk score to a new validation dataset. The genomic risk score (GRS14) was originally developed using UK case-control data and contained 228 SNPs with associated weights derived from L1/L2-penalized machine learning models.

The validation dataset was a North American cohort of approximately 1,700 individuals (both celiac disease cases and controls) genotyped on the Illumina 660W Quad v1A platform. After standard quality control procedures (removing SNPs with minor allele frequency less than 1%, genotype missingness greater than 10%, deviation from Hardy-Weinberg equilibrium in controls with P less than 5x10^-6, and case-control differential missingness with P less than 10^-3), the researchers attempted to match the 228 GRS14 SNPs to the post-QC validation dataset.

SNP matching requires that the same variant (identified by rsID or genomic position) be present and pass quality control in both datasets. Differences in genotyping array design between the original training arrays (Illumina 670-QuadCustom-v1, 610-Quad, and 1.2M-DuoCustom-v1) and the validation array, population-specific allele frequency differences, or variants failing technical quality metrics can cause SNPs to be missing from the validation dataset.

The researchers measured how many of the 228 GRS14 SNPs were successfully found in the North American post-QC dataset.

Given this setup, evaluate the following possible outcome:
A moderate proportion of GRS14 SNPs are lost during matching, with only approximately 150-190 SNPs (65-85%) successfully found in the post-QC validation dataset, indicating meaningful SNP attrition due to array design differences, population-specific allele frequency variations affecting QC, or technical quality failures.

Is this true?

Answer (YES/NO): NO